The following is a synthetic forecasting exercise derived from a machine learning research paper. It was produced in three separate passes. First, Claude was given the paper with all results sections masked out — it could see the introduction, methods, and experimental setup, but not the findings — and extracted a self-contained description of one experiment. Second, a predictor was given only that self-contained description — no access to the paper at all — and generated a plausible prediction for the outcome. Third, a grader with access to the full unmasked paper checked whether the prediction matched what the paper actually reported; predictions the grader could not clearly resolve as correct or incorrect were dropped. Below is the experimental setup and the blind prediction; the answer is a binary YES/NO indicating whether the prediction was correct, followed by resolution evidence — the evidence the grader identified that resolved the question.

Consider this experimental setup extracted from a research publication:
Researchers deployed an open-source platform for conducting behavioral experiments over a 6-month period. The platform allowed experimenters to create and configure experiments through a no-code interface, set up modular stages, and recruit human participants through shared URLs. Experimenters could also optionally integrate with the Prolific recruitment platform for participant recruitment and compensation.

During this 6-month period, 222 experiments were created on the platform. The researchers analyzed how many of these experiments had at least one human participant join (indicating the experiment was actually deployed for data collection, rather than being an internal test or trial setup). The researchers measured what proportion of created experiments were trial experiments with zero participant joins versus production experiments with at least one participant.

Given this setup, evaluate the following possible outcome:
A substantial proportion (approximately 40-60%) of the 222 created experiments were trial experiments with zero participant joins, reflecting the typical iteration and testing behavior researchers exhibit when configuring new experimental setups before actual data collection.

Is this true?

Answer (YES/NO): NO